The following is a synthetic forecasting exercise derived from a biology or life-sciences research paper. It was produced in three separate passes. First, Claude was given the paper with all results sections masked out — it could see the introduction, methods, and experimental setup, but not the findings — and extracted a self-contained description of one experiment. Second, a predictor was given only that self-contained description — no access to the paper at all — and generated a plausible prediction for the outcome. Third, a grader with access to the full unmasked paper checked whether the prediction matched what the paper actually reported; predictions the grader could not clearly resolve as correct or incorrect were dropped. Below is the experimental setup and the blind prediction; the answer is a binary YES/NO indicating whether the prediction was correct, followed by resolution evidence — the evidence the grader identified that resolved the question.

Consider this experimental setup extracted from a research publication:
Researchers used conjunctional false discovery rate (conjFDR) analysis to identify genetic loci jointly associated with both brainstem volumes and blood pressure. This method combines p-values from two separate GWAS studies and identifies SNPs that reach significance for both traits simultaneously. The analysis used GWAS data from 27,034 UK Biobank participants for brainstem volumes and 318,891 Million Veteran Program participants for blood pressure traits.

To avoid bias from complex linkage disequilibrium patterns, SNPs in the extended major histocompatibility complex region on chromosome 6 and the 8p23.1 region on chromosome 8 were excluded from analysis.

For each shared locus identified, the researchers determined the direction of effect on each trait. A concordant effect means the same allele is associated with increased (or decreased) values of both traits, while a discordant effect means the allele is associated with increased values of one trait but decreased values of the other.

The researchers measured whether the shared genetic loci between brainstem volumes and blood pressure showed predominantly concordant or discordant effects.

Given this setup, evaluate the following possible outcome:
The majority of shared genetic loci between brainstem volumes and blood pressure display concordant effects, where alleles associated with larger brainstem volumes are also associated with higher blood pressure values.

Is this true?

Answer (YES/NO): NO